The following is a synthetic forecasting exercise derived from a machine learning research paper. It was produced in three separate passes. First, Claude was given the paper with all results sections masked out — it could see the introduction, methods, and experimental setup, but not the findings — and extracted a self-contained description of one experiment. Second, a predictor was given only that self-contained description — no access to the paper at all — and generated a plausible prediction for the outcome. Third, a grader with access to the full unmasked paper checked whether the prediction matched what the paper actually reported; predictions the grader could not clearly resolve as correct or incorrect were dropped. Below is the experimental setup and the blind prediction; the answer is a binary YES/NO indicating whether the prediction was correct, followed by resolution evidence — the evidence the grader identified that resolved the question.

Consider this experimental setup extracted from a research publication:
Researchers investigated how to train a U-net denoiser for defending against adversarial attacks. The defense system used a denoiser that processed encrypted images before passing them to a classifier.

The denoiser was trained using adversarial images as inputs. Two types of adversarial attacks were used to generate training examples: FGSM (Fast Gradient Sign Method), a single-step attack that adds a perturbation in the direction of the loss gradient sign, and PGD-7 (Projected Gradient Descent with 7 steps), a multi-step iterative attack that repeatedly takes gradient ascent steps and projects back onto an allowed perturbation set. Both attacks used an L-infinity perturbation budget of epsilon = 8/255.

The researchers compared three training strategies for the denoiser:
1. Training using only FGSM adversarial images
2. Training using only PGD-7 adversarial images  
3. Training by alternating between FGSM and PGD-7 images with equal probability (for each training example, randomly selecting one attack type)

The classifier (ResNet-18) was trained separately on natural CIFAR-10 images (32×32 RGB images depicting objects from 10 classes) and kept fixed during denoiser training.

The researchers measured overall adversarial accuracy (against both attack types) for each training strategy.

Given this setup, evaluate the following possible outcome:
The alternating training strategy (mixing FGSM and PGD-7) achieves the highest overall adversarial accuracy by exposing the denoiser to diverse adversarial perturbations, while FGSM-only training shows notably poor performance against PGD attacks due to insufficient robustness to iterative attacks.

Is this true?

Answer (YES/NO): NO